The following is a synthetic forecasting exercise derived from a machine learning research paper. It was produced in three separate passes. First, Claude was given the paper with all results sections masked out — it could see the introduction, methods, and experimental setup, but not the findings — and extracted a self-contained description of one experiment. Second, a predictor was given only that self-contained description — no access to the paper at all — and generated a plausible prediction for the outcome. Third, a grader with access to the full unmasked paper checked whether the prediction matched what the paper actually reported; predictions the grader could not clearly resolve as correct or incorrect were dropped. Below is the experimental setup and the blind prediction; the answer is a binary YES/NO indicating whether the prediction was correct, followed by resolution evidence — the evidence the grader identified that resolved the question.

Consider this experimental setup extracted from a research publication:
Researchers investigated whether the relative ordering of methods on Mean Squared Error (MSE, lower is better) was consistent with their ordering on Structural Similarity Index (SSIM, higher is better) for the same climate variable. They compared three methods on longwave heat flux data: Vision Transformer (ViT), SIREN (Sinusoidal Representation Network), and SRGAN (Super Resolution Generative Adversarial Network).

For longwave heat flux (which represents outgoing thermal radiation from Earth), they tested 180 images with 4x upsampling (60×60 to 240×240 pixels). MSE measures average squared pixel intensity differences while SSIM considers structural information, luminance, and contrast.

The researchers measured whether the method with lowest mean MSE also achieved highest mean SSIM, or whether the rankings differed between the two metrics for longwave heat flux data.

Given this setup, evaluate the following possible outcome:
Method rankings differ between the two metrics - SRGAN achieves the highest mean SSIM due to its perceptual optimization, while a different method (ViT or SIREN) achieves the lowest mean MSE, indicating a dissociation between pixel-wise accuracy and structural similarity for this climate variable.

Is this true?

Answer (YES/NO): NO